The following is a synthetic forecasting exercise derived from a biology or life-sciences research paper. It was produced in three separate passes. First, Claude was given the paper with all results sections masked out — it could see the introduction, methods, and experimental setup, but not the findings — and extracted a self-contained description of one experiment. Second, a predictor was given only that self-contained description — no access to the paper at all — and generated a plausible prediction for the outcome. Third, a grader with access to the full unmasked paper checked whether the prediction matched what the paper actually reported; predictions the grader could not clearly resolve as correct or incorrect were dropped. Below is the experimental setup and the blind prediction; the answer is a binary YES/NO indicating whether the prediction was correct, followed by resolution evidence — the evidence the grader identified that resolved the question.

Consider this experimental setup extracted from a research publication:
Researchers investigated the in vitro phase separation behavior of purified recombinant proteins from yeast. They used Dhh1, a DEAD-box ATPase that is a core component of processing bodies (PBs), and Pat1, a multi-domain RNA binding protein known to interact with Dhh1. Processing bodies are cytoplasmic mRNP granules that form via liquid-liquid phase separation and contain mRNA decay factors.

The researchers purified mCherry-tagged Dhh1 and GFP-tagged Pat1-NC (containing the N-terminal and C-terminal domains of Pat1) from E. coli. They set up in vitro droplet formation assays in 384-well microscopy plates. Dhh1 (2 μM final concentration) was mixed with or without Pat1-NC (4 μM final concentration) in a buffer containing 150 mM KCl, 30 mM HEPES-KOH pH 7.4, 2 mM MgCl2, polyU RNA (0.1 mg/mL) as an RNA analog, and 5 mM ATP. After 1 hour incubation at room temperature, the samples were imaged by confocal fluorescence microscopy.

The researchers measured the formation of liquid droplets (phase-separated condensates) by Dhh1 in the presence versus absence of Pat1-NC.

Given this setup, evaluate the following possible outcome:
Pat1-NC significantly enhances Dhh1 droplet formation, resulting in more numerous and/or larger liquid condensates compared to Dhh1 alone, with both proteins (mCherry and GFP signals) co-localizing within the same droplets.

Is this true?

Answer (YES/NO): YES